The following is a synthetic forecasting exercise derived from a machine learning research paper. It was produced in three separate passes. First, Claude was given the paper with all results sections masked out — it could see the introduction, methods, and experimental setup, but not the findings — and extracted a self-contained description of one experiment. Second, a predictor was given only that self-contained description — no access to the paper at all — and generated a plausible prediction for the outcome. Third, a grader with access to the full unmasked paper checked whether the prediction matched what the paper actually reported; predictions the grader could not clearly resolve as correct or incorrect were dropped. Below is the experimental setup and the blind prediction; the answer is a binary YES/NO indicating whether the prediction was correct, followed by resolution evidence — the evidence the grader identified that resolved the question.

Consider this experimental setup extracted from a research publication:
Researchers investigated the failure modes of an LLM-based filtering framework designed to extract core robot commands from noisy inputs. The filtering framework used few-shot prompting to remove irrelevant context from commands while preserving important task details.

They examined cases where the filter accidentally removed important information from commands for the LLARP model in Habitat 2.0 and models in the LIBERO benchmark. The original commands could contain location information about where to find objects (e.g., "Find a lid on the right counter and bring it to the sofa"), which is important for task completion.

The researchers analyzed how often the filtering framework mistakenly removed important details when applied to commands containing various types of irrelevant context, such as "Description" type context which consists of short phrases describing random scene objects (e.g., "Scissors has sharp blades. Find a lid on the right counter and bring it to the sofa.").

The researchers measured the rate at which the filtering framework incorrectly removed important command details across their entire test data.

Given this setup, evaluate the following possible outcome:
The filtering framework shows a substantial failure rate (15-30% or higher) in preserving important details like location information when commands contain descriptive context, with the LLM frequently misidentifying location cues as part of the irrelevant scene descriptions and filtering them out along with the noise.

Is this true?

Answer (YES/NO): NO